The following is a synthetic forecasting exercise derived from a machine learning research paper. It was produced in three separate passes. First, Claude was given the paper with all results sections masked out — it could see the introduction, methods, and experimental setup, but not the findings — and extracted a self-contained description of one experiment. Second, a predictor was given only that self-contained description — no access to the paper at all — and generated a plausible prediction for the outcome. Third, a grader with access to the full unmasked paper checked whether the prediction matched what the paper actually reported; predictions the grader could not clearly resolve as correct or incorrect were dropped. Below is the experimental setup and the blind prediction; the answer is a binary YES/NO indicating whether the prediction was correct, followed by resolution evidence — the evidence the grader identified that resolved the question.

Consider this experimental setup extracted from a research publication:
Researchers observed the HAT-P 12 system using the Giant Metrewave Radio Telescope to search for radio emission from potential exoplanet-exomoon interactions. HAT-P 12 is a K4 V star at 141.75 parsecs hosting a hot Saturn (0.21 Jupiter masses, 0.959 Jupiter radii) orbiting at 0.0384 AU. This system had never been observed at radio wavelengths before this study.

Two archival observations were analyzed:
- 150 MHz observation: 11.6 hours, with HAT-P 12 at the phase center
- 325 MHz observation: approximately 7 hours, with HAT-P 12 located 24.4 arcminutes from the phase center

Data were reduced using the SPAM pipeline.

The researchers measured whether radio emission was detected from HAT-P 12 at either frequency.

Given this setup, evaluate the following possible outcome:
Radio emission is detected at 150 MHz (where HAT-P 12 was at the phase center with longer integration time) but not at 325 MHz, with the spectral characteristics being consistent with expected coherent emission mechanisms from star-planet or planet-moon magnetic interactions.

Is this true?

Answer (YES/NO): NO